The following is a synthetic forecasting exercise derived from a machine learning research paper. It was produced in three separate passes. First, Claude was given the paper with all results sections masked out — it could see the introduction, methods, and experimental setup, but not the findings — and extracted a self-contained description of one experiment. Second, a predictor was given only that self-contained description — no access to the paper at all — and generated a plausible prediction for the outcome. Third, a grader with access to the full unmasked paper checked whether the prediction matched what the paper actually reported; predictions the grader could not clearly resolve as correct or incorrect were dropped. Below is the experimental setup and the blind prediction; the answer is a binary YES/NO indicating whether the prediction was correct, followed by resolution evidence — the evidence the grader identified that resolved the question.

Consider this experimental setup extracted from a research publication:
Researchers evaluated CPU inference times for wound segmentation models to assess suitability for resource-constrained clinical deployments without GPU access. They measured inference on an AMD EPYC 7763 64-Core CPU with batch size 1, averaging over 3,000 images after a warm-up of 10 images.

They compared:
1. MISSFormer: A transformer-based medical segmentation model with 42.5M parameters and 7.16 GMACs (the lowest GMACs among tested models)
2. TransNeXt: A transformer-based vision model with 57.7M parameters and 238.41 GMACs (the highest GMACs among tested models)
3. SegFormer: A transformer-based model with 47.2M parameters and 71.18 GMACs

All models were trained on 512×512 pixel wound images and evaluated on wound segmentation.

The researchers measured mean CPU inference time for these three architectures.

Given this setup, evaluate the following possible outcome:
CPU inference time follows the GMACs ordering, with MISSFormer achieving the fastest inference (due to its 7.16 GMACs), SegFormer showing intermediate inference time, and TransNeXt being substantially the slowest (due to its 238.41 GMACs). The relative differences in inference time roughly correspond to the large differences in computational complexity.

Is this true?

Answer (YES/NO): NO